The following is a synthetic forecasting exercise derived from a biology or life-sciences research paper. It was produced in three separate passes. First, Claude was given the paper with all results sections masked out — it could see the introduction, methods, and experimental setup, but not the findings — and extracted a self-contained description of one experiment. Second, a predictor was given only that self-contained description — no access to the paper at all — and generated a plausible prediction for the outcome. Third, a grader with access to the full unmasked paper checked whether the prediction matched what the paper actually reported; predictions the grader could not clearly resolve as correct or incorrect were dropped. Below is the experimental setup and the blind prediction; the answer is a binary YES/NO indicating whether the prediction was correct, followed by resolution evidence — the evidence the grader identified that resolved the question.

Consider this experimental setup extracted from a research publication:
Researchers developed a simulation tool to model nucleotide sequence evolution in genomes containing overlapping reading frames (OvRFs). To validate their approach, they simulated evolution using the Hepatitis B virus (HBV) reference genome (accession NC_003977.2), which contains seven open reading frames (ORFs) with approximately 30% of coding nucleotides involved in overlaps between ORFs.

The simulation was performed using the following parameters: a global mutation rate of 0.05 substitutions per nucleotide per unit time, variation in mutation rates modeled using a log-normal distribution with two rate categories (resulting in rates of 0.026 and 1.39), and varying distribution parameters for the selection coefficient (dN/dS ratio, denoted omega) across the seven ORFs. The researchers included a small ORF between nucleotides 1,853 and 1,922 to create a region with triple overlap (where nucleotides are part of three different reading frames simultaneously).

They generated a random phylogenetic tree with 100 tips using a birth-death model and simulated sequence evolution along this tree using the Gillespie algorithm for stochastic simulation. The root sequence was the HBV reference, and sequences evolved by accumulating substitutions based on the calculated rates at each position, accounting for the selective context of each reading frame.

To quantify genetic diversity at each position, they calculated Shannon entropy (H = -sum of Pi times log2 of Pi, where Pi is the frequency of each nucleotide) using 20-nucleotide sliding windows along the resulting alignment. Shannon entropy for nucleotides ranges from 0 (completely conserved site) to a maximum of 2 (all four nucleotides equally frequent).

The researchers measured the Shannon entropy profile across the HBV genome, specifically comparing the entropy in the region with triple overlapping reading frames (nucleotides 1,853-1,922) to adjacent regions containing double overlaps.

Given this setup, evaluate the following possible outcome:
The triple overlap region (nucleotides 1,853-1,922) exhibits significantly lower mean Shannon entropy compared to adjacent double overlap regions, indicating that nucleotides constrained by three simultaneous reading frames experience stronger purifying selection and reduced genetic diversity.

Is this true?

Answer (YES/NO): YES